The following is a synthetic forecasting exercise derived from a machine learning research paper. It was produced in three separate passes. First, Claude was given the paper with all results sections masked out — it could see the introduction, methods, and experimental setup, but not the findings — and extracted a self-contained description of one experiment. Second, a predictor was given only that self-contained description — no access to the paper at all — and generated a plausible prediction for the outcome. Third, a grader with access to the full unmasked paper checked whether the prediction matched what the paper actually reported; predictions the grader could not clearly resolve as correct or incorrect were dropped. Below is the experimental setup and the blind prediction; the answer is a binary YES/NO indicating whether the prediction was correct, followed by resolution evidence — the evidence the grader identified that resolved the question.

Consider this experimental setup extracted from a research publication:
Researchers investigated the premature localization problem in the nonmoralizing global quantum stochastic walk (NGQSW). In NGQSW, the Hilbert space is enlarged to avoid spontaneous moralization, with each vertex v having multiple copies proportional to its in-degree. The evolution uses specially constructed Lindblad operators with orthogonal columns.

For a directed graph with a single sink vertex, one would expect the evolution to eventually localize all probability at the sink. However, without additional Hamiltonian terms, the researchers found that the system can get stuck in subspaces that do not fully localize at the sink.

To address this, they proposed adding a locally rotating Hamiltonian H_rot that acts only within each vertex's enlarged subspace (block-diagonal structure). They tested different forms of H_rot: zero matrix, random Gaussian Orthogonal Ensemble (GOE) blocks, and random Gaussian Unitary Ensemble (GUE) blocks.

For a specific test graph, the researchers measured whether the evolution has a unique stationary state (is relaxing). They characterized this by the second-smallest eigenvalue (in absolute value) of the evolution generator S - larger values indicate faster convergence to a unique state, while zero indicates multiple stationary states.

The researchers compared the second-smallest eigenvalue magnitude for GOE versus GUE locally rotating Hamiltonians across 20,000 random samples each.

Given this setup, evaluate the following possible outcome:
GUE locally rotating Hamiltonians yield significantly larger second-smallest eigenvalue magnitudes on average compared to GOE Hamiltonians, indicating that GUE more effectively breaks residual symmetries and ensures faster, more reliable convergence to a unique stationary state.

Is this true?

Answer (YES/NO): YES